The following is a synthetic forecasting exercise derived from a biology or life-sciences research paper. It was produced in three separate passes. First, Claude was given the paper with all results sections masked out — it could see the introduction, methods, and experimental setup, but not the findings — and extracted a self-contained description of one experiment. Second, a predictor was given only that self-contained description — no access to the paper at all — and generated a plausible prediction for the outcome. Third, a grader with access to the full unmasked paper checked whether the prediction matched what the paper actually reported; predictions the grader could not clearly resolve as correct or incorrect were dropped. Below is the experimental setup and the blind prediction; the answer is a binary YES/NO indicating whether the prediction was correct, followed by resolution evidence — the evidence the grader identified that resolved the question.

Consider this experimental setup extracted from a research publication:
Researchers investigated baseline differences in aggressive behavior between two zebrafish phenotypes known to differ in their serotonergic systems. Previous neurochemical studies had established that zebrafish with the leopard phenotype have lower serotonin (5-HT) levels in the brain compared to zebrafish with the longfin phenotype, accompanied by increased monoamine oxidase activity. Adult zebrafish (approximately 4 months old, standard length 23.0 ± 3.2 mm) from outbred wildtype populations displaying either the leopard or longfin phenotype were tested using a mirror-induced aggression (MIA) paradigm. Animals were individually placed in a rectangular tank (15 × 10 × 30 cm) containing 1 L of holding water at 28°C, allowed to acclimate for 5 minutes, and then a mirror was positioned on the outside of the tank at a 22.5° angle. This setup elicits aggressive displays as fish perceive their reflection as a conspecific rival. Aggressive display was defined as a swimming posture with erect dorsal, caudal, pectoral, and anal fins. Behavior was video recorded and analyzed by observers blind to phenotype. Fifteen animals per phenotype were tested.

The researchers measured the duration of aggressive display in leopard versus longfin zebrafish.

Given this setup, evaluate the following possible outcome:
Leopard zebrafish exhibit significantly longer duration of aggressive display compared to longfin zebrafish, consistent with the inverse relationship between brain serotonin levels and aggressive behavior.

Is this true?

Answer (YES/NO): NO